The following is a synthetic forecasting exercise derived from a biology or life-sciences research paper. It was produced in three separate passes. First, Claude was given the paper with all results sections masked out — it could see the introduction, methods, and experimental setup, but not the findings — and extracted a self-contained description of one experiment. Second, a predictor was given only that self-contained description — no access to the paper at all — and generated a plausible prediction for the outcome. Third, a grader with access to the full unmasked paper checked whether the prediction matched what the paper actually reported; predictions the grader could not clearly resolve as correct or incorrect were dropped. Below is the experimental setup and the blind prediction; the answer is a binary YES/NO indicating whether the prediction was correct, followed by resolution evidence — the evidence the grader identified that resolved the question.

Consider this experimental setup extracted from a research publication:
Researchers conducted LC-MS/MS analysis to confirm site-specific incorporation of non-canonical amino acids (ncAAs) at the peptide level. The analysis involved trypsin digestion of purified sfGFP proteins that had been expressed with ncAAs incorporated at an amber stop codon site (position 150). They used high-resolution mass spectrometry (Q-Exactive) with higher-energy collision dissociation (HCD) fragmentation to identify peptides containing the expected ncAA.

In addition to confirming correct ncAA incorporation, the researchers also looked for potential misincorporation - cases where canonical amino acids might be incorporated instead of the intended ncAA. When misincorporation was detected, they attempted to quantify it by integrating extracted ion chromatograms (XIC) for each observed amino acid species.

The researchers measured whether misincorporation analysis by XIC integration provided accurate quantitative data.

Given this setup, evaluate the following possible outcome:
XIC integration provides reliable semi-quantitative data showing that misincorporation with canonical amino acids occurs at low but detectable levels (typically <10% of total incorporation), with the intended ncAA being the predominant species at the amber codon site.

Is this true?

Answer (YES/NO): NO